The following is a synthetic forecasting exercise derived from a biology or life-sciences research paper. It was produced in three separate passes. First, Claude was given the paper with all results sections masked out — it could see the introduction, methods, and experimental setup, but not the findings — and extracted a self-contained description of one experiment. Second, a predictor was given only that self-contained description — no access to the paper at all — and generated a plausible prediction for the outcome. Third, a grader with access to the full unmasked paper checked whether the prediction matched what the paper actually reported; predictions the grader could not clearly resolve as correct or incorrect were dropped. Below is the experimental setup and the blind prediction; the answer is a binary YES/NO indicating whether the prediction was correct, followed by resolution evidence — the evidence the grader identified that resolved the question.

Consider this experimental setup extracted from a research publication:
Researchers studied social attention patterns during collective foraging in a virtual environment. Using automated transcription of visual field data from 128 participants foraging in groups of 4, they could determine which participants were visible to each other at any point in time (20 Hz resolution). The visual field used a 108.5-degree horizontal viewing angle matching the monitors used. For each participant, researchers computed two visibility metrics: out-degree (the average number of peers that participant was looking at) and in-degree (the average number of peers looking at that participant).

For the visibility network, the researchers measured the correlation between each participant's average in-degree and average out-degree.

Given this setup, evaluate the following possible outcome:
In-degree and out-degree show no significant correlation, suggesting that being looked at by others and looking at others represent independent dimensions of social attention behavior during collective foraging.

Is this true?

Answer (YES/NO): NO